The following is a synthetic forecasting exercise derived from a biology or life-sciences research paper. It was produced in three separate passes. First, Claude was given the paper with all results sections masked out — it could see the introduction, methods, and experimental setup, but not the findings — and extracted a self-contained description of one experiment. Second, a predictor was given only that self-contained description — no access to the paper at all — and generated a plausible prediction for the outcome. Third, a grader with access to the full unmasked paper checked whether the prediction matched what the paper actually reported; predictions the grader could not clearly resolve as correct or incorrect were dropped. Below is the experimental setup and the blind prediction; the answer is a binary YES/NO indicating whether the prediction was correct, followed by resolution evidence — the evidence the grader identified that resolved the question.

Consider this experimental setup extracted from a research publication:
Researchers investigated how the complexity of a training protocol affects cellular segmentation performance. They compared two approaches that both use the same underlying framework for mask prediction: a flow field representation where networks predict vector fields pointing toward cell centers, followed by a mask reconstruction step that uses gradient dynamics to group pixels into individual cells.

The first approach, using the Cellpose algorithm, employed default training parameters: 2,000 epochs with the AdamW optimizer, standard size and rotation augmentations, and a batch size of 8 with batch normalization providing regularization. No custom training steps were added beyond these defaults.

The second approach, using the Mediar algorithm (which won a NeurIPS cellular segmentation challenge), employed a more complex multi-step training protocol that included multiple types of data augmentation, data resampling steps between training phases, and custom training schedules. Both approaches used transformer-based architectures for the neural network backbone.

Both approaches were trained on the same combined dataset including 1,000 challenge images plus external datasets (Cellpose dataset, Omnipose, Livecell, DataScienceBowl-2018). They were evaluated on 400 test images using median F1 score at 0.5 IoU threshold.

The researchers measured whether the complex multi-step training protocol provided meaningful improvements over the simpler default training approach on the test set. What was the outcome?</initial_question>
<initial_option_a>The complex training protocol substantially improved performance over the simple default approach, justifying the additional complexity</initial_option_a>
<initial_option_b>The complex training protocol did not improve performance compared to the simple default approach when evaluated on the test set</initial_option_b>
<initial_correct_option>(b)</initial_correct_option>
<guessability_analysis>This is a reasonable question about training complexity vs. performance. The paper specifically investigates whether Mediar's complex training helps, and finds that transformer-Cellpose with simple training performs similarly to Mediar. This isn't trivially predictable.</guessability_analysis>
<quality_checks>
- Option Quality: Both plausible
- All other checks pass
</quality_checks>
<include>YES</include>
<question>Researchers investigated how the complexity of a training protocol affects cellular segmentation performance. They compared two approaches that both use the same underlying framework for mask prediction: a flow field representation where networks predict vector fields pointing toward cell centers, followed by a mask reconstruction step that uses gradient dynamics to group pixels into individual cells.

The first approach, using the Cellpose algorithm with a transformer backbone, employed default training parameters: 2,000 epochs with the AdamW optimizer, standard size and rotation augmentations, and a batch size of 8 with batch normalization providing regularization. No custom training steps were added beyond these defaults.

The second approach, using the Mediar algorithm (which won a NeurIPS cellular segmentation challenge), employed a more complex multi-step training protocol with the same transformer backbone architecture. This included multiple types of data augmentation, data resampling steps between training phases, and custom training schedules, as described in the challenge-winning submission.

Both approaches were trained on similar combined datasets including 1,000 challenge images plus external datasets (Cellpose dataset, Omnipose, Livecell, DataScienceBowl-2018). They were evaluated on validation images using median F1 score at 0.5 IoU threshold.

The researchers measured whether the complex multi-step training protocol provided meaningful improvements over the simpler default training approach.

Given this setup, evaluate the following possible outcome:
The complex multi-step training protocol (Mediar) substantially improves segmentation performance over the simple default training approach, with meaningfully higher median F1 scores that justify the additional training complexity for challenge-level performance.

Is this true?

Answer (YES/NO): NO